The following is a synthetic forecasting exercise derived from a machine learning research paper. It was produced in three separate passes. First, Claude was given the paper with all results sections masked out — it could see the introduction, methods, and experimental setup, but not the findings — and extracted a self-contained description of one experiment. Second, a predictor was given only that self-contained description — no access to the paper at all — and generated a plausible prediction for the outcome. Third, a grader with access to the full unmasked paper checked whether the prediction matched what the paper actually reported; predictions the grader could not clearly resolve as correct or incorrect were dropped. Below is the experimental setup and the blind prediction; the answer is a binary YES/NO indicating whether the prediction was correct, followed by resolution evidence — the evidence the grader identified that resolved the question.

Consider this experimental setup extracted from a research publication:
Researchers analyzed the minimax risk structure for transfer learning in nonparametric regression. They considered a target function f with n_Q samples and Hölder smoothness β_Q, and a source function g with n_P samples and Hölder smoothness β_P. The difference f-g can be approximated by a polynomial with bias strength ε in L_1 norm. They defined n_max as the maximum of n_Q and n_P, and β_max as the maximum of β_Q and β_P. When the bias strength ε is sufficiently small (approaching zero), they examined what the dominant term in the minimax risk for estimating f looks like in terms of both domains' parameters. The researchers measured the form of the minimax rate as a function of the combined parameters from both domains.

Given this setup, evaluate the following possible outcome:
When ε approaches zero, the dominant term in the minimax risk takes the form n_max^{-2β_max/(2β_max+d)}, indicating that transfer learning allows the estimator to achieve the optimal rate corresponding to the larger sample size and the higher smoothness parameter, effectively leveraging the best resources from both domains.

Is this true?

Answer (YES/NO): YES